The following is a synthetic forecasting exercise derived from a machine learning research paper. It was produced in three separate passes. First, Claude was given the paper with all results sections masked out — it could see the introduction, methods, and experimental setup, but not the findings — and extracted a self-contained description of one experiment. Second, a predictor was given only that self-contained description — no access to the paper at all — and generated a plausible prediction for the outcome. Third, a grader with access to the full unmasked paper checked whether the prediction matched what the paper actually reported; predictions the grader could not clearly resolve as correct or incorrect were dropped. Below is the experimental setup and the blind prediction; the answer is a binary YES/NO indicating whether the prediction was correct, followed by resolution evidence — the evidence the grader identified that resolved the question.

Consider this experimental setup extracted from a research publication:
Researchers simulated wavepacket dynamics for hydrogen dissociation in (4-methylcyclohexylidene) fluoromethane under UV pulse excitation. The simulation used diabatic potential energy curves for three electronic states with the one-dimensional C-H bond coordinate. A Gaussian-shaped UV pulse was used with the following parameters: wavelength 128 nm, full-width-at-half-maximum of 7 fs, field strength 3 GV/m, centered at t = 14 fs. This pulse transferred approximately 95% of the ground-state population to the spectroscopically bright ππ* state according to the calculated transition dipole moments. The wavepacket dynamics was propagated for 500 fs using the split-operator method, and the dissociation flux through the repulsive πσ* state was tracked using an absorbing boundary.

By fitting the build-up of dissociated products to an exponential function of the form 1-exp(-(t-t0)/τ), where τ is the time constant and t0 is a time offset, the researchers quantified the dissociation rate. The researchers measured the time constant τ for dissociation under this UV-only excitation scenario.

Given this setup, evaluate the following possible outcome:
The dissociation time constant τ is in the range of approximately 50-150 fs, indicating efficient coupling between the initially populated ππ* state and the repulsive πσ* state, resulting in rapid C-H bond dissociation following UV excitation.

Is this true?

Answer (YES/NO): NO